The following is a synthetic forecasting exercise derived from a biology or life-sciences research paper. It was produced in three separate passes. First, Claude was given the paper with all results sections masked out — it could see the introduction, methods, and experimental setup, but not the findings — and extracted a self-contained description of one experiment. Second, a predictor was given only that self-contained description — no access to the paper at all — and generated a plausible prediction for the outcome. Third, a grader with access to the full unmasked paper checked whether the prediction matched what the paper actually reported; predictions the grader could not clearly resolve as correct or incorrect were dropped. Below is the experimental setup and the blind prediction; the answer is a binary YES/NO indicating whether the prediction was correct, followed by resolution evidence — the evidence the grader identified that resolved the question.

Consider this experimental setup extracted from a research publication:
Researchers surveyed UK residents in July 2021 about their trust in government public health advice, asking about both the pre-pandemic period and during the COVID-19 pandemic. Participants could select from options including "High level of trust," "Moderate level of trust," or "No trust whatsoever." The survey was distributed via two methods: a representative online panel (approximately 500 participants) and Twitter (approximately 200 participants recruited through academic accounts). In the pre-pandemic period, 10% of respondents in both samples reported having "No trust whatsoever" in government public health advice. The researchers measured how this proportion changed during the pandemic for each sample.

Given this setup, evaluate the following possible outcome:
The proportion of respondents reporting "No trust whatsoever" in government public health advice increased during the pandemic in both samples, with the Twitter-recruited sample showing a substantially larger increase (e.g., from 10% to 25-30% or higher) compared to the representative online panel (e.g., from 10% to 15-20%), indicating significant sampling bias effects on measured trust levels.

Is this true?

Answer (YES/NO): NO